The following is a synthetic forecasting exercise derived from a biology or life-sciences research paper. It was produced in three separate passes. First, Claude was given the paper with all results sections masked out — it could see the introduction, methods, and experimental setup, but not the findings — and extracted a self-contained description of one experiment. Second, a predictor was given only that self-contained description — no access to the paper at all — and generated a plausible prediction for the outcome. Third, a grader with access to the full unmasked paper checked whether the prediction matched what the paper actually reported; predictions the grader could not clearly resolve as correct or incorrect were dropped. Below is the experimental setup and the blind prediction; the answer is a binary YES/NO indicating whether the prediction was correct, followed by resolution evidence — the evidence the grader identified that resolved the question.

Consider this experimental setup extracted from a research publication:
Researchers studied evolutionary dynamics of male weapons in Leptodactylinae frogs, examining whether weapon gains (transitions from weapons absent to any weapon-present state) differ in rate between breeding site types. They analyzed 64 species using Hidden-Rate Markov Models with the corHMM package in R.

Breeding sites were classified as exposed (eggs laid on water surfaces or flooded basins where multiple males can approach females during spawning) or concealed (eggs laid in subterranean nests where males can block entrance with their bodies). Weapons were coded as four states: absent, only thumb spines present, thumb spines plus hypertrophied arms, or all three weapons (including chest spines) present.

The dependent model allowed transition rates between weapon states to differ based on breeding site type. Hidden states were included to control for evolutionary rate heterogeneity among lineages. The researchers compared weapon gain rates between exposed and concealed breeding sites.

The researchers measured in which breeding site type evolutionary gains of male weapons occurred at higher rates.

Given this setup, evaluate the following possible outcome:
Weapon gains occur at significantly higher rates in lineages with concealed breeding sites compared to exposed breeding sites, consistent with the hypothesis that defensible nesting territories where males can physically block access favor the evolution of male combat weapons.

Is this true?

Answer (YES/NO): NO